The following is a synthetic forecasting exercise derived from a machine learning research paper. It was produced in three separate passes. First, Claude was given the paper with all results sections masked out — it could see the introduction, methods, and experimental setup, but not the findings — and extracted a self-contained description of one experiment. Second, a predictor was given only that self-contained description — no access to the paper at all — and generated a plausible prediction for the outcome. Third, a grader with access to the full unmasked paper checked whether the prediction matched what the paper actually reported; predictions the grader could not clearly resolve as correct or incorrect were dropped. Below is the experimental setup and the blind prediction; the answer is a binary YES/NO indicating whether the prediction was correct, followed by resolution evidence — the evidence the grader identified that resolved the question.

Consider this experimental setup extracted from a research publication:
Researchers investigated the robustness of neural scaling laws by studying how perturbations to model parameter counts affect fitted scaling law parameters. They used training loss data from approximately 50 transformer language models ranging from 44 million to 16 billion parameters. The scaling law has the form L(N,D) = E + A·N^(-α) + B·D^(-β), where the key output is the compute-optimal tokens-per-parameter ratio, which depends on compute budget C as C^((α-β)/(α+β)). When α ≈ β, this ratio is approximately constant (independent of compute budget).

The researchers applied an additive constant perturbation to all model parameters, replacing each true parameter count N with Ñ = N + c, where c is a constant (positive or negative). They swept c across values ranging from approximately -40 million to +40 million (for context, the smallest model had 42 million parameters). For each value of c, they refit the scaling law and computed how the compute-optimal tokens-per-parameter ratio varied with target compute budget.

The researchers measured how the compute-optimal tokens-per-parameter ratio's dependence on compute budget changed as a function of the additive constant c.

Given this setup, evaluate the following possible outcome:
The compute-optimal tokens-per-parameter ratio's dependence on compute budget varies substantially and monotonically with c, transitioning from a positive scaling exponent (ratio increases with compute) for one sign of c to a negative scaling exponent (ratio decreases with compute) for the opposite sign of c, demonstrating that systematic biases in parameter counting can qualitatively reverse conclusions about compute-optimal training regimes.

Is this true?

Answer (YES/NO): YES